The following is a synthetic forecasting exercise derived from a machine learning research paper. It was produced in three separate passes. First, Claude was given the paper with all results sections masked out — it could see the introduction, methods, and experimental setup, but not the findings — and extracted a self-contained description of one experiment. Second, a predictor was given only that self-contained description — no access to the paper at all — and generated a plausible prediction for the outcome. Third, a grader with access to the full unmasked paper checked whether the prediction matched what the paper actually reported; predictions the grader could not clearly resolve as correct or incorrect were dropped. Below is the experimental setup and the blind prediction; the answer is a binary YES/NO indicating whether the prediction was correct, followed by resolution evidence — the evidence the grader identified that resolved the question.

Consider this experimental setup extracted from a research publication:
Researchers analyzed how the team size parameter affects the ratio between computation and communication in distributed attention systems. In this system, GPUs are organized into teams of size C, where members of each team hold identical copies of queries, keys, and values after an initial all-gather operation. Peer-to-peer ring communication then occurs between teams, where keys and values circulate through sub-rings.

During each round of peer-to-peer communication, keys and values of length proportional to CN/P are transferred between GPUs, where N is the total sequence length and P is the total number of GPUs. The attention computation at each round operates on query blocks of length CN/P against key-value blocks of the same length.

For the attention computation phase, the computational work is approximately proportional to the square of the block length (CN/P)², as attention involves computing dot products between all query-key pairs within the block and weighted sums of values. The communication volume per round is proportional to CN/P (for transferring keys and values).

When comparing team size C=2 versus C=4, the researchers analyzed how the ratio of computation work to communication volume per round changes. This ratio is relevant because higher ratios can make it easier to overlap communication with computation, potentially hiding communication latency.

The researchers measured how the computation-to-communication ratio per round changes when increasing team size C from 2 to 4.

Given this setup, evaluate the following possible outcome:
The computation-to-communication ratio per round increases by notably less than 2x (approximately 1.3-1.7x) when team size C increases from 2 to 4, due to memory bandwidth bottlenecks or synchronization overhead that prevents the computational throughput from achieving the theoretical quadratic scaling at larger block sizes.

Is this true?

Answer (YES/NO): NO